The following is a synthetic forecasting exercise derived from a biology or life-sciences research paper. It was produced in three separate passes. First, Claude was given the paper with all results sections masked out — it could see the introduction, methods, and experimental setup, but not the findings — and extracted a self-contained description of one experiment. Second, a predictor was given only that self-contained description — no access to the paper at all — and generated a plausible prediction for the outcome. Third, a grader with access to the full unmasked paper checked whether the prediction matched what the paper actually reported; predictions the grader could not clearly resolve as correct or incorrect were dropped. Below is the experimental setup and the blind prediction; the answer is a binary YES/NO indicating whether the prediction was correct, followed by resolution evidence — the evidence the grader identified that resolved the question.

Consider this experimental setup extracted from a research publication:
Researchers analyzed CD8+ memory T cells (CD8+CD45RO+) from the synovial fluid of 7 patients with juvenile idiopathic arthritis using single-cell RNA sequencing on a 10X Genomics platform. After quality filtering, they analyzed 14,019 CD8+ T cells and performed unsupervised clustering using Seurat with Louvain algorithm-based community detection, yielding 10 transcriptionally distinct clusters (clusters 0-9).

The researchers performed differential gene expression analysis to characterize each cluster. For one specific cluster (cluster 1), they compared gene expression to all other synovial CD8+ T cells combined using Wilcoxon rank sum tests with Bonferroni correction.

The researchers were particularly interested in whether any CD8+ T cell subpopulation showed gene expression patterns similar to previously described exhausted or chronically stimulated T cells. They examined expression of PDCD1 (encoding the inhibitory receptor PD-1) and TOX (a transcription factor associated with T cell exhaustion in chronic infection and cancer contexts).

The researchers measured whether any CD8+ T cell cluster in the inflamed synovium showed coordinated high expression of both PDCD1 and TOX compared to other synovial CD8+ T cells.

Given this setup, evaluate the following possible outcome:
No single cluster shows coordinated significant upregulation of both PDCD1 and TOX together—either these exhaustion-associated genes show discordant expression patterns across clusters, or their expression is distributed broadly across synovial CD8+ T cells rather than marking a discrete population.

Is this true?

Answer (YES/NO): YES